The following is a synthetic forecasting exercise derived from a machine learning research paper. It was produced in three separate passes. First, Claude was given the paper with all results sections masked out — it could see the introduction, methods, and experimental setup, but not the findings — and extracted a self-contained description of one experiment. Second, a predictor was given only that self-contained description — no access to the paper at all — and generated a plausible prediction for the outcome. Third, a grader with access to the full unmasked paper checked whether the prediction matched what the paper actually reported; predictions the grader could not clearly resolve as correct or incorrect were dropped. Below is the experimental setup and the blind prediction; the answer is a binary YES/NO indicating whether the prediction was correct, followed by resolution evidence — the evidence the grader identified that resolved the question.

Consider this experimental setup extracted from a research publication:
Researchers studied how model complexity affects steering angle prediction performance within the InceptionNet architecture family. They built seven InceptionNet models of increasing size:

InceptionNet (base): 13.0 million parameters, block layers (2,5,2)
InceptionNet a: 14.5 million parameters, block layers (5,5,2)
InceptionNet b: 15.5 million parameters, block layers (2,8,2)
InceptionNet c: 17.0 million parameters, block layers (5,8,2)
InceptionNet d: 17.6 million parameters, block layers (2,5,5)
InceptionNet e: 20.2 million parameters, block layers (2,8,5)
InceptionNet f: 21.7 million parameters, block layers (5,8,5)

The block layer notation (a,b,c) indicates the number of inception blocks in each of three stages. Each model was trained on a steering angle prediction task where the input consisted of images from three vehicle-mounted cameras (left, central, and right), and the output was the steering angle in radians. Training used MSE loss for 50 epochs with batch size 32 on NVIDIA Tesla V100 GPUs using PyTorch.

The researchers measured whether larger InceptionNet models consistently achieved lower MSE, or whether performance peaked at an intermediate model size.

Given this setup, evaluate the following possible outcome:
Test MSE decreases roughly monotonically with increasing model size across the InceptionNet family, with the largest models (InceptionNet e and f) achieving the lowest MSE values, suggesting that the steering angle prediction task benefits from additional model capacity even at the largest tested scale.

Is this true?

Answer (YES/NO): NO